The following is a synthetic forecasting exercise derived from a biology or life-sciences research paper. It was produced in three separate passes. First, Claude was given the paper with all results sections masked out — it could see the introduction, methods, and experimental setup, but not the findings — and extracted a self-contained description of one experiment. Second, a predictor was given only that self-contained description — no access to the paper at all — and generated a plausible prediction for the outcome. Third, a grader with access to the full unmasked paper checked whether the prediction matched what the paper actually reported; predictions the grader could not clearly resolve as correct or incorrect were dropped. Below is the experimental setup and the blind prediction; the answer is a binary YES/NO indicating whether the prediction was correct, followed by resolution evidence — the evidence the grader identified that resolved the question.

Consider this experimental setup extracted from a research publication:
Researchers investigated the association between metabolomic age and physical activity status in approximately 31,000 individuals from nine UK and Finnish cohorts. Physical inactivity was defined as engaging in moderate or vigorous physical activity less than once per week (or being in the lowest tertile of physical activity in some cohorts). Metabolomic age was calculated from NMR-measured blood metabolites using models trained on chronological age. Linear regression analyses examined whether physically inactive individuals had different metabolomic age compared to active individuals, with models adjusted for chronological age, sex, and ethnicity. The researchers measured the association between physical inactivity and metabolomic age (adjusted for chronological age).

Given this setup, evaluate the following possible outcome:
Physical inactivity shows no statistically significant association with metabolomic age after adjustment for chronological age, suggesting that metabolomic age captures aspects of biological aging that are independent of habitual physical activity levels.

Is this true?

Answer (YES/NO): NO